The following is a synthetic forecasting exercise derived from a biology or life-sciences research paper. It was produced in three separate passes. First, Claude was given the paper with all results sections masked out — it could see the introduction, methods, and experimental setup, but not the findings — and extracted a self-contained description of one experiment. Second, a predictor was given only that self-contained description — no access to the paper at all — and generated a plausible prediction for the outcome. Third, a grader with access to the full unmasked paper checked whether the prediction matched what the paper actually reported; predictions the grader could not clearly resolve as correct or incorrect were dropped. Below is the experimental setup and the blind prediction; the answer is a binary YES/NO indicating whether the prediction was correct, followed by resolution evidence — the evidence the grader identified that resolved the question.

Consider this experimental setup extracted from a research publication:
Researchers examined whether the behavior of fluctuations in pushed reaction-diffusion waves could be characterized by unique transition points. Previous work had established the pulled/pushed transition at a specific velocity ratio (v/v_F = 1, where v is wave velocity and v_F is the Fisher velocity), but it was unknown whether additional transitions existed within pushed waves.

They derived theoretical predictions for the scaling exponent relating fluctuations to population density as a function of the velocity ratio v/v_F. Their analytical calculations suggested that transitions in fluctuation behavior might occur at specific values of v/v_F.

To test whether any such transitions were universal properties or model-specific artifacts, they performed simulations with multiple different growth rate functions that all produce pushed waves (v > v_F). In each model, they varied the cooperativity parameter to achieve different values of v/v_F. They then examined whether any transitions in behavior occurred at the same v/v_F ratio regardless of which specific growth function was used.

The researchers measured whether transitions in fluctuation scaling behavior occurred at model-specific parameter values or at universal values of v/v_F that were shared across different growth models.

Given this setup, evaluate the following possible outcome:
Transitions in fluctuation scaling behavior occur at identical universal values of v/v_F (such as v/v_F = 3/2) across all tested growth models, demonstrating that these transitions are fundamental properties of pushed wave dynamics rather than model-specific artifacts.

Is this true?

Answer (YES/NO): YES